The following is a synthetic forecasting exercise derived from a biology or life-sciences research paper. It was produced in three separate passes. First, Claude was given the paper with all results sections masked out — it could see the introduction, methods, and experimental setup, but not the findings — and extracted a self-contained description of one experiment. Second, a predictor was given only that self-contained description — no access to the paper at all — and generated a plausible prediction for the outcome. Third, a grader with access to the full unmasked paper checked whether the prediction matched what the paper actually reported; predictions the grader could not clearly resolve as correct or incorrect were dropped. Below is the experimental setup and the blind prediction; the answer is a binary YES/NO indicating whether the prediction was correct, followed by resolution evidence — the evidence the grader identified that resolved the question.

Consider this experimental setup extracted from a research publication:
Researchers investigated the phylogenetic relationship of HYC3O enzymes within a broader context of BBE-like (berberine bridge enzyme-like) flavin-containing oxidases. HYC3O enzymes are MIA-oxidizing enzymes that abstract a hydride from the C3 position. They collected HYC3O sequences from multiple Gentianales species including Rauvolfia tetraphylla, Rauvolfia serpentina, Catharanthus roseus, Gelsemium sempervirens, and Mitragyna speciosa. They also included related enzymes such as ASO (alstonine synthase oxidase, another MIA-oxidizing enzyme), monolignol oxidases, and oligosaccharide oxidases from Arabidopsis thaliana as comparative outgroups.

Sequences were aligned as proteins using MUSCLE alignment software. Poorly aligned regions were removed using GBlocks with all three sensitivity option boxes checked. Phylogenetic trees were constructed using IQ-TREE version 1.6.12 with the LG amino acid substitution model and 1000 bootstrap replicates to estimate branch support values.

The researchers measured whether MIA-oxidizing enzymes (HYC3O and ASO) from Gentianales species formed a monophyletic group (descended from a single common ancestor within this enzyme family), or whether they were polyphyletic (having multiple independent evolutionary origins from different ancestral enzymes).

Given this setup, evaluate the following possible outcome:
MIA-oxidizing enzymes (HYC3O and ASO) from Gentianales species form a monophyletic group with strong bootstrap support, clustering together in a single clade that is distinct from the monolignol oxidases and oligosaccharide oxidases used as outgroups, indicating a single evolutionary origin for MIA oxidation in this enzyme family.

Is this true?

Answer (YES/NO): YES